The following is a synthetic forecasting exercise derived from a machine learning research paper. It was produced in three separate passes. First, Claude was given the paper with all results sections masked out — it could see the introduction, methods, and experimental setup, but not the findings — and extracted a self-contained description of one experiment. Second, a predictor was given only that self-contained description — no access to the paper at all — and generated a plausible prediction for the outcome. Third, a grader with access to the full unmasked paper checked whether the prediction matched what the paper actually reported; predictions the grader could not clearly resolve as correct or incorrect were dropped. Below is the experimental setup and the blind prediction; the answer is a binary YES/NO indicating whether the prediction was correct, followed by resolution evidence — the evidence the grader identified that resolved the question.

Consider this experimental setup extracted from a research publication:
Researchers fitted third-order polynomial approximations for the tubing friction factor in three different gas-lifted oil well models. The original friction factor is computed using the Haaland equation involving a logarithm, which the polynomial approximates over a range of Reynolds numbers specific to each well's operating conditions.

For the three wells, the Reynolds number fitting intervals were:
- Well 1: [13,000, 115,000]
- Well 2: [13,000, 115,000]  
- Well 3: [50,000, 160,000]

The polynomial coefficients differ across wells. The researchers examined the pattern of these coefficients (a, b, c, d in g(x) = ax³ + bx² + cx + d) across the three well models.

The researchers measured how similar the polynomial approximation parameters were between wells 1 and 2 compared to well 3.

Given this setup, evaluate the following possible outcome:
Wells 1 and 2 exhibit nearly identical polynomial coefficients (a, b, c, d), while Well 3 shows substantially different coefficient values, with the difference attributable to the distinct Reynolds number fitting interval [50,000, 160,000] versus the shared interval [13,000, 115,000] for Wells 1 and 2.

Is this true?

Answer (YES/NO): YES